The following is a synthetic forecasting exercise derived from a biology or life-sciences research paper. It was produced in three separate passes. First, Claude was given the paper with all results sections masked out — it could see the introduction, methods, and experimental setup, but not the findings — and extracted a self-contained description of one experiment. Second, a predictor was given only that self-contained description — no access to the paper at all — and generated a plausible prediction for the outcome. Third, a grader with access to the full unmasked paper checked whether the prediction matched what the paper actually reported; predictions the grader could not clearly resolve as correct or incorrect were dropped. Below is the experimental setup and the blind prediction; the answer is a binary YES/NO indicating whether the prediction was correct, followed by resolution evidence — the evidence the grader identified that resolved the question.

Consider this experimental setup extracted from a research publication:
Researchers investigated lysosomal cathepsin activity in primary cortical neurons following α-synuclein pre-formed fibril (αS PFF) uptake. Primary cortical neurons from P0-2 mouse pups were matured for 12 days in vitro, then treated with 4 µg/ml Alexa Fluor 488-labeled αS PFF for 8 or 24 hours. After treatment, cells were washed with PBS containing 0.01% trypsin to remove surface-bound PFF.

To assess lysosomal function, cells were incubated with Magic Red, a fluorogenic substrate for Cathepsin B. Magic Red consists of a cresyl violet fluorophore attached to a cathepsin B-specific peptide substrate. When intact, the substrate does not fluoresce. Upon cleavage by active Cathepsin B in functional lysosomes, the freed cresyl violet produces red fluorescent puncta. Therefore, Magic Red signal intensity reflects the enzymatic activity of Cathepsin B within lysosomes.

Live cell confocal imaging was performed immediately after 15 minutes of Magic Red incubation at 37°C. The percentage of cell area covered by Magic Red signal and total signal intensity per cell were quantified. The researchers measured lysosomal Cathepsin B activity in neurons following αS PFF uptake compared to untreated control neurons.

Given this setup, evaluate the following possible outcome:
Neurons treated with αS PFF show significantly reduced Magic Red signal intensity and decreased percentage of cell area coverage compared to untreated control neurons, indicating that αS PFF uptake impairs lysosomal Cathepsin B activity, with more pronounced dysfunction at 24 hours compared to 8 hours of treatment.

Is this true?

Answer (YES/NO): NO